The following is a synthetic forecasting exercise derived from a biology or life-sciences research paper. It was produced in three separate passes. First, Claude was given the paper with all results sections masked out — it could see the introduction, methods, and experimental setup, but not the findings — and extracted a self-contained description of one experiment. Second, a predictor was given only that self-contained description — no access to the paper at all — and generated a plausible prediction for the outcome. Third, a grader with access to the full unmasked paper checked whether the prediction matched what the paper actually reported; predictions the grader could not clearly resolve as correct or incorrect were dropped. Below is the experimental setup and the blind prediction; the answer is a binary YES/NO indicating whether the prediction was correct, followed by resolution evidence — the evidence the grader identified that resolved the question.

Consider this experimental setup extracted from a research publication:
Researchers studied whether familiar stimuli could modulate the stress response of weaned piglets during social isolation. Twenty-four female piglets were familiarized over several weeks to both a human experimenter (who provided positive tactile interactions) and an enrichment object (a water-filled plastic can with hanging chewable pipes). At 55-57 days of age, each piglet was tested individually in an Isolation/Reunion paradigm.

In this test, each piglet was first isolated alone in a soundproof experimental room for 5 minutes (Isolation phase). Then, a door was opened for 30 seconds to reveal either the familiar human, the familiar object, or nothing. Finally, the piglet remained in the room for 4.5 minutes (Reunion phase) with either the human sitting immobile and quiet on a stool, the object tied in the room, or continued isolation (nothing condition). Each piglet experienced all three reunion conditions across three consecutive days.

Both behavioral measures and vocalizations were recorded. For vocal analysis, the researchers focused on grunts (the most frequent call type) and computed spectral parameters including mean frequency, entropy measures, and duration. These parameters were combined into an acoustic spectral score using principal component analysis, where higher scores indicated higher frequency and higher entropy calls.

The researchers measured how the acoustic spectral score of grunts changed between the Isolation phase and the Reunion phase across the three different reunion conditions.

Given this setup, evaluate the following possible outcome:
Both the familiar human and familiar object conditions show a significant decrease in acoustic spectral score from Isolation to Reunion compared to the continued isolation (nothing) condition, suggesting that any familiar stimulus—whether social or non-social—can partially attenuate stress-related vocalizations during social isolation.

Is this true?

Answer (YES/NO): YES